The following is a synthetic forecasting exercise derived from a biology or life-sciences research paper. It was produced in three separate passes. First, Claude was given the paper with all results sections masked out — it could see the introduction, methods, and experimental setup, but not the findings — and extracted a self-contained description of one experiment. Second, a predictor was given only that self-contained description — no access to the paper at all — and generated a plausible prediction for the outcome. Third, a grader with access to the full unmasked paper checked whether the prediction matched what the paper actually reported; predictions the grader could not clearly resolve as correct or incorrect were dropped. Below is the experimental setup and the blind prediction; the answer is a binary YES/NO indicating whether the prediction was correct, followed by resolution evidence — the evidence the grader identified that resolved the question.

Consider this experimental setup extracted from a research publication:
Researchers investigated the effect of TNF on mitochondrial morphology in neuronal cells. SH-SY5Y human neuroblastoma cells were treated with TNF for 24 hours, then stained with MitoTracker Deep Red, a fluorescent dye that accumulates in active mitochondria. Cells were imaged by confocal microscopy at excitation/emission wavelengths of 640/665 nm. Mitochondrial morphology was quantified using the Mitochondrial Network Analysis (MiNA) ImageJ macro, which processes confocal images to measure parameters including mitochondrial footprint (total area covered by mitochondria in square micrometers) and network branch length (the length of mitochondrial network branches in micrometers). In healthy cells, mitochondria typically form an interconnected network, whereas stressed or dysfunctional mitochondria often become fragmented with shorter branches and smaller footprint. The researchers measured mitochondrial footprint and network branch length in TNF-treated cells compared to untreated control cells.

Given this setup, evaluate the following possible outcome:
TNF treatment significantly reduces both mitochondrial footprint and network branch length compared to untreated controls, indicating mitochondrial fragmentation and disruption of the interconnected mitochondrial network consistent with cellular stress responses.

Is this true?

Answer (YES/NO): YES